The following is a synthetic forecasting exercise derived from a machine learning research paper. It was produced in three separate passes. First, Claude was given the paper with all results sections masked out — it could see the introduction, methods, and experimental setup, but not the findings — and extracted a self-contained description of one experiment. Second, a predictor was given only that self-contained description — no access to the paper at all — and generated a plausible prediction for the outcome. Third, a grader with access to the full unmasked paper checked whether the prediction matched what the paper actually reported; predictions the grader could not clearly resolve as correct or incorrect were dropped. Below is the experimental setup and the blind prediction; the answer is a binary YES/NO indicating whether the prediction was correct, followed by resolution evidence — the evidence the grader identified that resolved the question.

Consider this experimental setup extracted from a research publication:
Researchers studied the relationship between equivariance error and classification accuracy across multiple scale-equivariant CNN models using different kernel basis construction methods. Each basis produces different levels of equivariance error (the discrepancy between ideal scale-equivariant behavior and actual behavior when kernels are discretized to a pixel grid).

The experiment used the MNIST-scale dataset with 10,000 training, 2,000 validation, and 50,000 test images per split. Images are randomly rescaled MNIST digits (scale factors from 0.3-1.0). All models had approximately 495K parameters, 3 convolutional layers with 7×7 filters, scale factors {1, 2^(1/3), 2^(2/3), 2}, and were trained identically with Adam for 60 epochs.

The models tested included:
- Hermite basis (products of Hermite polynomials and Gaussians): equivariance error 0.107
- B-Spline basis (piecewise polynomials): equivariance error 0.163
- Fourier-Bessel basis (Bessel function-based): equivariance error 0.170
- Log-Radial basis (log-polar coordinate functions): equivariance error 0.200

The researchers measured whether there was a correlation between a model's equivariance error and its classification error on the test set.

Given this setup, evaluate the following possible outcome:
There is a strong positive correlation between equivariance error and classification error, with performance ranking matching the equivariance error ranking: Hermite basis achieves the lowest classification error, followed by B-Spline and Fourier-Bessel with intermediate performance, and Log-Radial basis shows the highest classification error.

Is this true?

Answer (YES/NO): NO